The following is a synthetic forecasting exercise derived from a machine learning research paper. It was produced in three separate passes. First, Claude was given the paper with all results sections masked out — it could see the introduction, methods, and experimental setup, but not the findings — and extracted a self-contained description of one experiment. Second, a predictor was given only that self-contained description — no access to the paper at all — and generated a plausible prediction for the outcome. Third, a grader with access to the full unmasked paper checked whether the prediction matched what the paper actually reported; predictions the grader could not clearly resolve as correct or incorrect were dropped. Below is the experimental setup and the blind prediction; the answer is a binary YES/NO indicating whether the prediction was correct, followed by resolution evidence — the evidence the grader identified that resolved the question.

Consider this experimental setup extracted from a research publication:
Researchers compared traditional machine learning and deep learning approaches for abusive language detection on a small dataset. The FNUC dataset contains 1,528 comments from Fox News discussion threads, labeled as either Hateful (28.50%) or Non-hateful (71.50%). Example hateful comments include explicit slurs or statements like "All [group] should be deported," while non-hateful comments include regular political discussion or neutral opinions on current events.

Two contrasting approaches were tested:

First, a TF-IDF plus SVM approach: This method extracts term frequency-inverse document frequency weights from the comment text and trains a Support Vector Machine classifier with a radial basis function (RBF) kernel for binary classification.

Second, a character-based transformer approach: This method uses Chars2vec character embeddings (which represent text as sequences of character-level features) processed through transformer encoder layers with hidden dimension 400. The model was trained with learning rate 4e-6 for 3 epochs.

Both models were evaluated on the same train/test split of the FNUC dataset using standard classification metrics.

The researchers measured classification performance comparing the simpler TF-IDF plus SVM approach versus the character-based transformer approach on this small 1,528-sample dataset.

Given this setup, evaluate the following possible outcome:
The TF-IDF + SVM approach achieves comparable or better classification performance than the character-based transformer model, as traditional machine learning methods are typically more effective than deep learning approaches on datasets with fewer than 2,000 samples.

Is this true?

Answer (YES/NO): YES